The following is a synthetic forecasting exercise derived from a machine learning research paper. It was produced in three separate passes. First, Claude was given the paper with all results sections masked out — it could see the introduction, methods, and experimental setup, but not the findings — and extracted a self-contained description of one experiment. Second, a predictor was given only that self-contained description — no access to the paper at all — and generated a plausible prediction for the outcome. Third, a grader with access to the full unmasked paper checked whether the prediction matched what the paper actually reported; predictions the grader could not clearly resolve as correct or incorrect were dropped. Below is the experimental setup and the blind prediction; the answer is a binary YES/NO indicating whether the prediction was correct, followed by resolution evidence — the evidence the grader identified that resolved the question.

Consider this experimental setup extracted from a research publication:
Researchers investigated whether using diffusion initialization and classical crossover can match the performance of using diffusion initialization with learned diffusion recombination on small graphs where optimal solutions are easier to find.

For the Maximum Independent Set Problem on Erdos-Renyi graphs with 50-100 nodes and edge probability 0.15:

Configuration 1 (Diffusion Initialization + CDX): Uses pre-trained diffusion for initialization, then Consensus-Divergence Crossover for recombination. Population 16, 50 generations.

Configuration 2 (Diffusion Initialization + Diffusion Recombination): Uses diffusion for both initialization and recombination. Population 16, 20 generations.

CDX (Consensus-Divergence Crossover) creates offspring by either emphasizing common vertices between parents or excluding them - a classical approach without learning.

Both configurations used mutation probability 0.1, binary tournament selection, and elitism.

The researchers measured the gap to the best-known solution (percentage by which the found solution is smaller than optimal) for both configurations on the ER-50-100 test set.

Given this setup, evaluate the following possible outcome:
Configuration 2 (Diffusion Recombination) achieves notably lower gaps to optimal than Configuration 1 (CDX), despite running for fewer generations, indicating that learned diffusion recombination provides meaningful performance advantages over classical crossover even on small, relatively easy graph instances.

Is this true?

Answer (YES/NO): YES